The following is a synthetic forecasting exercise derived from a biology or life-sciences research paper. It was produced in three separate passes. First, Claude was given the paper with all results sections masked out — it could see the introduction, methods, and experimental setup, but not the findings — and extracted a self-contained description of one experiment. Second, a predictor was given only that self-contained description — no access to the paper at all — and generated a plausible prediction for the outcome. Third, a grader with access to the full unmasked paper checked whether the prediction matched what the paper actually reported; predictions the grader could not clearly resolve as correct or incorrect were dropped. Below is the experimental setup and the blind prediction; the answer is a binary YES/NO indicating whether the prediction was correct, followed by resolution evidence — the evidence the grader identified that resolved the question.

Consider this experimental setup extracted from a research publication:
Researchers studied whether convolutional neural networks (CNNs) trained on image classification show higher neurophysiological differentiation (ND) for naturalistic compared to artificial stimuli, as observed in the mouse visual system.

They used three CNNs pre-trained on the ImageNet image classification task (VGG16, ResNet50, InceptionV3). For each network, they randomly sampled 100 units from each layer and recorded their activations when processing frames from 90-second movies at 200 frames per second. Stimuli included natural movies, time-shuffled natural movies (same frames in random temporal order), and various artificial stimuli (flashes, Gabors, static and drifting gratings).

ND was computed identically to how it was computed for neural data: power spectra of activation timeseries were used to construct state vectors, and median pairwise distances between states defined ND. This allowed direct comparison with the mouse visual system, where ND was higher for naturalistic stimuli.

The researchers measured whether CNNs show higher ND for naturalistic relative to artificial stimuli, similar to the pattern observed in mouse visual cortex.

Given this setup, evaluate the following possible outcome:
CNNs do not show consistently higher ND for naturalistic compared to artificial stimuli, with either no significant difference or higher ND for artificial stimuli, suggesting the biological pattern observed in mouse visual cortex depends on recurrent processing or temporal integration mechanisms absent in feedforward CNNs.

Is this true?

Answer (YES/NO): YES